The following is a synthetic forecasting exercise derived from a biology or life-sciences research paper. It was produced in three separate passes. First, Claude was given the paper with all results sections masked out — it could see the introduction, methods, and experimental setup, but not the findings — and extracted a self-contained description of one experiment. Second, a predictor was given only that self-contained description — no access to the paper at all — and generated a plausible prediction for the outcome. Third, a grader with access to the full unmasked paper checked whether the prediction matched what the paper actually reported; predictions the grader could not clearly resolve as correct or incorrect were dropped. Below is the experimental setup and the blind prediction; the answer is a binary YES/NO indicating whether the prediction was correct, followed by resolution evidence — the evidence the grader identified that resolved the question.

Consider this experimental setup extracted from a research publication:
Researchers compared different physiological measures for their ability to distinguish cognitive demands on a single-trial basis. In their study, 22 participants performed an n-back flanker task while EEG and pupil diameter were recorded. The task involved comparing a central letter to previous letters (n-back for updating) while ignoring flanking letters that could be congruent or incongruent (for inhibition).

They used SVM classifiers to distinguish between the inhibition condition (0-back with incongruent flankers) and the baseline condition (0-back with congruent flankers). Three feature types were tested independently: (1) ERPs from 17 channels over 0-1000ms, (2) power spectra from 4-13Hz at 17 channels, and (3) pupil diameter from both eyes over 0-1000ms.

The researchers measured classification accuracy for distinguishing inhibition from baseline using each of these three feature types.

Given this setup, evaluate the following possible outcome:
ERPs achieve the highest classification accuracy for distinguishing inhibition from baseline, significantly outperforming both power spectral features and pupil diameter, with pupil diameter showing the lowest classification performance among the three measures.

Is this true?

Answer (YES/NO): NO